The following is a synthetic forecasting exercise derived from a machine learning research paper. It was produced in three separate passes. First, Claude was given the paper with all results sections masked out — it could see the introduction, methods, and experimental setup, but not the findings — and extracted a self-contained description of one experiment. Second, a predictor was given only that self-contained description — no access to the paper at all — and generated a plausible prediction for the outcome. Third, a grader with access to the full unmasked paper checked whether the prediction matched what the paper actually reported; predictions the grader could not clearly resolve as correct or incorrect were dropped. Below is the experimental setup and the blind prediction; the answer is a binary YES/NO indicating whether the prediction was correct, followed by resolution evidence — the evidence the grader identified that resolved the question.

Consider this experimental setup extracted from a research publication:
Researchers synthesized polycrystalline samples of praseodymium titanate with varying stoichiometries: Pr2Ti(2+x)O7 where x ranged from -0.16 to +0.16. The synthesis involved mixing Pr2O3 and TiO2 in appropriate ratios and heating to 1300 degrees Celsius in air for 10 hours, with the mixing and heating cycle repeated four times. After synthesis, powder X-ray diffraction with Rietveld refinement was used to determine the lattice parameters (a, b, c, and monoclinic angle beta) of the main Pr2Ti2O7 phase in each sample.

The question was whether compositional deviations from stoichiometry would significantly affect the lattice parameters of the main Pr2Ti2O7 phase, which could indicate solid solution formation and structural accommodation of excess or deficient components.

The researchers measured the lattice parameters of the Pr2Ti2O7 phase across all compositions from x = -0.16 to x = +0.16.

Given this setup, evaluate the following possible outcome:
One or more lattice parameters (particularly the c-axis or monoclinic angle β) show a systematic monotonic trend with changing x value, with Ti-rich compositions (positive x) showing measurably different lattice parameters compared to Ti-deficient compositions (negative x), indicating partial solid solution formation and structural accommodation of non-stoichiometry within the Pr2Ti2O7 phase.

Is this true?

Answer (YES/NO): NO